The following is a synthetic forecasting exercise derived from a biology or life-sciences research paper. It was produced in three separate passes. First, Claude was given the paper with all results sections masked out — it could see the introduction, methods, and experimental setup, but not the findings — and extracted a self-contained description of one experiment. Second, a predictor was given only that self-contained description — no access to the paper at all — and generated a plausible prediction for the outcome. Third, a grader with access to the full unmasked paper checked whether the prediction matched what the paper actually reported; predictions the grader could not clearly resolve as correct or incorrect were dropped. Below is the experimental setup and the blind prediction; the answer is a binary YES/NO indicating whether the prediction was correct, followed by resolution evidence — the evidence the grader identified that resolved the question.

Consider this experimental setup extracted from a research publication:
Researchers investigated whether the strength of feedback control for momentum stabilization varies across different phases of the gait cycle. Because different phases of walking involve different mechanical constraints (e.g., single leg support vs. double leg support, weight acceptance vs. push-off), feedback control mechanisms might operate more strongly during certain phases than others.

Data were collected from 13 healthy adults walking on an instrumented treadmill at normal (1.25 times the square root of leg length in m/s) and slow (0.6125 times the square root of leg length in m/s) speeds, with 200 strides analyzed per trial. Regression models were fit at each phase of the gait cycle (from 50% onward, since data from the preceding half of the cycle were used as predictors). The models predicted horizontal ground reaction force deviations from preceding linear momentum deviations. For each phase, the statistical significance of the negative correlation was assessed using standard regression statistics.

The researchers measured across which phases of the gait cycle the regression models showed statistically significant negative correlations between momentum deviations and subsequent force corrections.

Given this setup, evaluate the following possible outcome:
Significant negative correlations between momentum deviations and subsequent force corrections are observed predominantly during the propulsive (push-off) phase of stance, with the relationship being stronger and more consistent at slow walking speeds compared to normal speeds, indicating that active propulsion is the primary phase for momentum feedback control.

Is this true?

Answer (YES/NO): NO